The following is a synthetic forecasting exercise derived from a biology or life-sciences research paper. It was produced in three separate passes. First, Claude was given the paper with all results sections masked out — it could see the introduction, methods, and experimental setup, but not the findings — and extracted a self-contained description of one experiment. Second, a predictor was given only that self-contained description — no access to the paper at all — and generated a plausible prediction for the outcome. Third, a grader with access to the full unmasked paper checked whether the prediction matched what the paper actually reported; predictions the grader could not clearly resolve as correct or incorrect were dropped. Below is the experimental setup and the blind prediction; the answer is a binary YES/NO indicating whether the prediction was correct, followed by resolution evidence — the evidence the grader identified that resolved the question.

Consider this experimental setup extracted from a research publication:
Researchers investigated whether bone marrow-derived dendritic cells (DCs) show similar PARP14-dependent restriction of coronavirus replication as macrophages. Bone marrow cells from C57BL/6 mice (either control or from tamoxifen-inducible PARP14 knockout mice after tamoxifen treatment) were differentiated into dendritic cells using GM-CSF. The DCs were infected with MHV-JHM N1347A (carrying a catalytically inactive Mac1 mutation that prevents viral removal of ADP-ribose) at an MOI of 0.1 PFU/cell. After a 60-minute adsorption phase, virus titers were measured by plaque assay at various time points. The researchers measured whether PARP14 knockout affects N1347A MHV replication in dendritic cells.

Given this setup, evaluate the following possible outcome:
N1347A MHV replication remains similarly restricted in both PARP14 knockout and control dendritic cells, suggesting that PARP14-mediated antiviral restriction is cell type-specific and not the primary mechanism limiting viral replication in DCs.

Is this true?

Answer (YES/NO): NO